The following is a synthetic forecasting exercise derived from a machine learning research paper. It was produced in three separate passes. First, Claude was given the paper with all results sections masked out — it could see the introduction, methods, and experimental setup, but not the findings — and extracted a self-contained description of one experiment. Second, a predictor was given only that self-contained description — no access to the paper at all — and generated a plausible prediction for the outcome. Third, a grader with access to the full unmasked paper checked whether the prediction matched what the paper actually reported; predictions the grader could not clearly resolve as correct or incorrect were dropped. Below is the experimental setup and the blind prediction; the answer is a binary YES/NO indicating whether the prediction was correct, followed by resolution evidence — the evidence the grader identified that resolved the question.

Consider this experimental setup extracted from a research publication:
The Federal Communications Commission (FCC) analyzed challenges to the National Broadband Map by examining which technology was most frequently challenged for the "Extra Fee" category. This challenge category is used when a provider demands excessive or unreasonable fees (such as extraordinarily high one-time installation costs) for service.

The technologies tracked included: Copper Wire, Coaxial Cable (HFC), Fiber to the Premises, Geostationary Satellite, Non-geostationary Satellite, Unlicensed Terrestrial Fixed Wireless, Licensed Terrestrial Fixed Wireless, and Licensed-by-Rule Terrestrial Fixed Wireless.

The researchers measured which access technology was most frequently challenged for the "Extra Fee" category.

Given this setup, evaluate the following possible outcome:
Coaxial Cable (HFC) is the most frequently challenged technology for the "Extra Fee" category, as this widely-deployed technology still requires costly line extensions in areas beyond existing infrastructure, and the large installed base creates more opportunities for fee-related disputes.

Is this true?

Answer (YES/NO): YES